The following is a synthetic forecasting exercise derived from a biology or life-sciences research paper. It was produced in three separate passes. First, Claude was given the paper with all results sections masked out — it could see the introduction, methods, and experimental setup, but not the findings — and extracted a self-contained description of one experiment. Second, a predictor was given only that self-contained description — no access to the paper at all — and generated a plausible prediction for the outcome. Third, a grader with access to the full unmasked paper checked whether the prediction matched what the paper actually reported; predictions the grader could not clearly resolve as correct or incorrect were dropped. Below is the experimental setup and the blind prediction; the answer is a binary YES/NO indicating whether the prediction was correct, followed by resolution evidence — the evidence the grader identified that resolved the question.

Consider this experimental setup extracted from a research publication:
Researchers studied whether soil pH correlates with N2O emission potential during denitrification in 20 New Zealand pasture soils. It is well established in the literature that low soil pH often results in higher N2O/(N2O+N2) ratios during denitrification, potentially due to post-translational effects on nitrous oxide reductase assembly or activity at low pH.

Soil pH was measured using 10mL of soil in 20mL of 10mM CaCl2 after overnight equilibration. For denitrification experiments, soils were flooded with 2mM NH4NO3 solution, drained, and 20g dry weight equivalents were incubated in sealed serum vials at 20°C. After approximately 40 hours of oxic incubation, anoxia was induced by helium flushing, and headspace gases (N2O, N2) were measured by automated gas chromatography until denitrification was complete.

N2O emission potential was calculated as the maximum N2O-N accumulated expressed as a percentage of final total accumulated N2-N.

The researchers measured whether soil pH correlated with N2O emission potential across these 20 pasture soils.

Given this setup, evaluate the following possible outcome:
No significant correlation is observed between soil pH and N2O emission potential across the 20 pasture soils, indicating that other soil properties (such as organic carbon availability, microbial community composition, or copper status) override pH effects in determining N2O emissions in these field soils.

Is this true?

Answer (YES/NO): YES